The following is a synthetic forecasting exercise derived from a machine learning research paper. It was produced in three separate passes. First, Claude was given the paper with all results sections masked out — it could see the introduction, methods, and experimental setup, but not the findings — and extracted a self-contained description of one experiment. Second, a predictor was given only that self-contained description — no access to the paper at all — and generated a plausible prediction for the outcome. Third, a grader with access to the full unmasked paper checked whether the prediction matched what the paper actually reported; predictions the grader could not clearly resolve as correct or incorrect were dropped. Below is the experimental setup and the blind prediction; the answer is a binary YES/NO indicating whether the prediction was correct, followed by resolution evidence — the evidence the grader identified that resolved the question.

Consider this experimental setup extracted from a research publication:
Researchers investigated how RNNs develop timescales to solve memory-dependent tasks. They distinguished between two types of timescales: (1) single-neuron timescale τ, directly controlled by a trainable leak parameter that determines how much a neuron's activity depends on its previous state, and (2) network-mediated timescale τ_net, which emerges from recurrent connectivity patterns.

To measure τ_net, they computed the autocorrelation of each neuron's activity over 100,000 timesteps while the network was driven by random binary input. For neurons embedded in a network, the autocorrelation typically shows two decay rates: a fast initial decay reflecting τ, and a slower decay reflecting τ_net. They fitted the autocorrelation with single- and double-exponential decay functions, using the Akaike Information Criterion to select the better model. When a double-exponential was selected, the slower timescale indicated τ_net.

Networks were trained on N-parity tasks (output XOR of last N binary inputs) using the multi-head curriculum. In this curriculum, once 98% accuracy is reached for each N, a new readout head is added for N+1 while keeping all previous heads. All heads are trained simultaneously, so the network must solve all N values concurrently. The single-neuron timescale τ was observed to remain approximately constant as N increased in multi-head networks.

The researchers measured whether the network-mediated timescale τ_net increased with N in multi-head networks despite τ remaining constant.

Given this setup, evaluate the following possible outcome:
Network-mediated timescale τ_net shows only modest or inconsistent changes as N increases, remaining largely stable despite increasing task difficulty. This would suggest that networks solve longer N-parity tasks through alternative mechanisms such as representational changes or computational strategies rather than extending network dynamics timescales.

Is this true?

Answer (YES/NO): NO